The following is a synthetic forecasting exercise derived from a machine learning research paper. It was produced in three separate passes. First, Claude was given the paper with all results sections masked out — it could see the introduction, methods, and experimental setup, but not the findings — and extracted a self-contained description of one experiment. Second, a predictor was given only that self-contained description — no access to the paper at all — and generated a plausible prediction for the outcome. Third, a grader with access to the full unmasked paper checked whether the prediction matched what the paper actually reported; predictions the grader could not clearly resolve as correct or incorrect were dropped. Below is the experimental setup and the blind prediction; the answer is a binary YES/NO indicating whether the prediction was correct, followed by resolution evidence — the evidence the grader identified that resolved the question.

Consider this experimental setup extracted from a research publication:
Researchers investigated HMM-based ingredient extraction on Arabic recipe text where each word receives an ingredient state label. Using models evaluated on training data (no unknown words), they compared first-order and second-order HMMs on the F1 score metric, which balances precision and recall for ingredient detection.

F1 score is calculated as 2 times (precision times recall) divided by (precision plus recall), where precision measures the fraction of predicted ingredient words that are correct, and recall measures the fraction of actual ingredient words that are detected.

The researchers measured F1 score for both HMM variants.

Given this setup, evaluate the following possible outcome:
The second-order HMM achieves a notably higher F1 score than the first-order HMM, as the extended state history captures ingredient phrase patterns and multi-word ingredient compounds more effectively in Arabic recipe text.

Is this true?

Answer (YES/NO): NO